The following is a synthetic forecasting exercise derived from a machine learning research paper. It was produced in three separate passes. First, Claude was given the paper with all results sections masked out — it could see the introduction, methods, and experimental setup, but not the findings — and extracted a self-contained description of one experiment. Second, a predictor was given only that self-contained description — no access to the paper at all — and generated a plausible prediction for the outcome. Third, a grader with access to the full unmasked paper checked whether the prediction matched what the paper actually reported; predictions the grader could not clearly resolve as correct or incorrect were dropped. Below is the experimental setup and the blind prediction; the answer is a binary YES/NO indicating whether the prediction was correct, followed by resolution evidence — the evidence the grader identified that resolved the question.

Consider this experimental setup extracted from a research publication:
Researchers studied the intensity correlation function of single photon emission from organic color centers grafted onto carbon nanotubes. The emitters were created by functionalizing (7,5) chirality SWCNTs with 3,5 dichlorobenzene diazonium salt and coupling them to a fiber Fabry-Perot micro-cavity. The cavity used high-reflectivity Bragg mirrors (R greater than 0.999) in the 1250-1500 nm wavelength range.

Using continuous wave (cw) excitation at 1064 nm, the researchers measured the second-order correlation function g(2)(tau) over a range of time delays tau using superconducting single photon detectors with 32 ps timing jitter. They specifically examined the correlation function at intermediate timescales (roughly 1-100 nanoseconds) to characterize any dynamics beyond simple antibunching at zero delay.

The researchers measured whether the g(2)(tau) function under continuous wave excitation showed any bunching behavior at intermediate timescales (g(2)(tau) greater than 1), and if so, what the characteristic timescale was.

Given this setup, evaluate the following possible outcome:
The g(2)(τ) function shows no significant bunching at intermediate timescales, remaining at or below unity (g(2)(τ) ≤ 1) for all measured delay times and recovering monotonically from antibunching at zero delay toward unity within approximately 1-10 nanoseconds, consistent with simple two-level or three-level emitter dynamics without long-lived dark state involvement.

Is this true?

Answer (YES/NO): NO